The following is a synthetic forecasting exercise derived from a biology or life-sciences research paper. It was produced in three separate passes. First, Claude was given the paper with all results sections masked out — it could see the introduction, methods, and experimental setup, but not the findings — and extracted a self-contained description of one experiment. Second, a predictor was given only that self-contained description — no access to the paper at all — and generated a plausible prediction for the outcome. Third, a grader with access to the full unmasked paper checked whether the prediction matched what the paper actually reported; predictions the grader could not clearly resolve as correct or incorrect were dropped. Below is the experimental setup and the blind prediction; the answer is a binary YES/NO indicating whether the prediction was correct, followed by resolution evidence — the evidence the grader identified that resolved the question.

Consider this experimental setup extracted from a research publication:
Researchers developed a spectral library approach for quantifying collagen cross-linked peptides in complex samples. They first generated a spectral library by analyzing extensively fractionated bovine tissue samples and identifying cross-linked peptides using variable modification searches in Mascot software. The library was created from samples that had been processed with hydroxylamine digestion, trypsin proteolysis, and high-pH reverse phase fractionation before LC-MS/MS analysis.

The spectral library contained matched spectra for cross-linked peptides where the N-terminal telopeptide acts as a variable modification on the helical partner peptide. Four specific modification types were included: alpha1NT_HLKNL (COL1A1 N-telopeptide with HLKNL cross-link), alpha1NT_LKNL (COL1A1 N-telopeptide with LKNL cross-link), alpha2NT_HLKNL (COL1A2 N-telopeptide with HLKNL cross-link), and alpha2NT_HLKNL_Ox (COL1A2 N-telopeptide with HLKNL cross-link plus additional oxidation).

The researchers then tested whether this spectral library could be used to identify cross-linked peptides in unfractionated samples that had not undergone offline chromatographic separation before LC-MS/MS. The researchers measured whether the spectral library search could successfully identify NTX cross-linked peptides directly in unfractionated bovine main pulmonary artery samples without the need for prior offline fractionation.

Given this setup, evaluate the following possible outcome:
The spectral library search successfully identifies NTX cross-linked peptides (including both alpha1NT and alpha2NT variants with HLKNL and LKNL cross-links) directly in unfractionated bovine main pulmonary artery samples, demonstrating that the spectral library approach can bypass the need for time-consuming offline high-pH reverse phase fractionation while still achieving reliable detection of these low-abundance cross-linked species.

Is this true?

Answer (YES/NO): NO